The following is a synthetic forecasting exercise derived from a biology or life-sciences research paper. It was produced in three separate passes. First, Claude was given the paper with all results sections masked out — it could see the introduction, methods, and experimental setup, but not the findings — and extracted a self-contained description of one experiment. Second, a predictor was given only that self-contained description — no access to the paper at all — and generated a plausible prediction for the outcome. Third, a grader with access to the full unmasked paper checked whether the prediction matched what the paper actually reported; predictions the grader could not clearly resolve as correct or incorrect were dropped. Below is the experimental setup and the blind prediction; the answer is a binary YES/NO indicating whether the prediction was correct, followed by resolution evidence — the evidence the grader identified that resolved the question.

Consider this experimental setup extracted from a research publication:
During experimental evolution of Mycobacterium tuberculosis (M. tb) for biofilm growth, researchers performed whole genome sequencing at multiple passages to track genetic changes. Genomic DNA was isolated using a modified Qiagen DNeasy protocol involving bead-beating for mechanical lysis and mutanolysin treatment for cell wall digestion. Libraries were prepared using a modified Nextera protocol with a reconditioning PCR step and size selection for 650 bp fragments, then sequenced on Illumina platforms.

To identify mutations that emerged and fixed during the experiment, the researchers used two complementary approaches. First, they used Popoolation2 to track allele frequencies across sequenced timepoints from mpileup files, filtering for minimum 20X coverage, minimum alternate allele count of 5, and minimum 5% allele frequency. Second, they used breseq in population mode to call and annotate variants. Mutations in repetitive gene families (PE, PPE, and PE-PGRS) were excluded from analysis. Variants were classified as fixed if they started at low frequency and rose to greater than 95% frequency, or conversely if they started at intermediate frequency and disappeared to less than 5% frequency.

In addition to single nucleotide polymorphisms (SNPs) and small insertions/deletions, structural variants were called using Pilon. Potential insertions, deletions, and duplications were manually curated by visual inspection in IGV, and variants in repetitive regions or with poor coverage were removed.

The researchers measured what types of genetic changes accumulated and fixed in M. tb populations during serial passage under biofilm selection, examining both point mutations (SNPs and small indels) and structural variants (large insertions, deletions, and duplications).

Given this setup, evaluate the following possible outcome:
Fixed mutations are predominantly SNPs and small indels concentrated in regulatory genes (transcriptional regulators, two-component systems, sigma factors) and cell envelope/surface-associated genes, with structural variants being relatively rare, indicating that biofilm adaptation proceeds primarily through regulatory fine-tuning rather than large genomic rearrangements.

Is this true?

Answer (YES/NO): NO